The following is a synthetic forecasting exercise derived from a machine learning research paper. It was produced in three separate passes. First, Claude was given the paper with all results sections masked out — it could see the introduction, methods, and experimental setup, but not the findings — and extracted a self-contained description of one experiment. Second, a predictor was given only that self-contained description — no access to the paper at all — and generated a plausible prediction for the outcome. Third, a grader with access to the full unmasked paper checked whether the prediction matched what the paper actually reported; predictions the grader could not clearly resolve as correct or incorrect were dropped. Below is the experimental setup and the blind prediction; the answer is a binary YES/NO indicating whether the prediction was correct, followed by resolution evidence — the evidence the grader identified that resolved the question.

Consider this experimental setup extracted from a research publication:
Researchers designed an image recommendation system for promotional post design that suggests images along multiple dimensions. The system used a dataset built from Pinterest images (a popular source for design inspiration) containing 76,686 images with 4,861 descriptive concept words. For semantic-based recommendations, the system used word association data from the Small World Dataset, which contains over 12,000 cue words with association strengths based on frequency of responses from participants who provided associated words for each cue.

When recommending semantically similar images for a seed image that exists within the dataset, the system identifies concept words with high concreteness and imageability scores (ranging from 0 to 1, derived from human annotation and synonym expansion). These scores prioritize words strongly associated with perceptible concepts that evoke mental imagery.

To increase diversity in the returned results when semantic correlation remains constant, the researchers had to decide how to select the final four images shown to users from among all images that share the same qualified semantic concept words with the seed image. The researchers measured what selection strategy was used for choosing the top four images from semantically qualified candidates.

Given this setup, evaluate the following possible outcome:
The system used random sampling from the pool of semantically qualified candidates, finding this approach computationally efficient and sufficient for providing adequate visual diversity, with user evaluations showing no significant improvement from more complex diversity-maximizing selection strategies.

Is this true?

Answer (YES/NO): NO